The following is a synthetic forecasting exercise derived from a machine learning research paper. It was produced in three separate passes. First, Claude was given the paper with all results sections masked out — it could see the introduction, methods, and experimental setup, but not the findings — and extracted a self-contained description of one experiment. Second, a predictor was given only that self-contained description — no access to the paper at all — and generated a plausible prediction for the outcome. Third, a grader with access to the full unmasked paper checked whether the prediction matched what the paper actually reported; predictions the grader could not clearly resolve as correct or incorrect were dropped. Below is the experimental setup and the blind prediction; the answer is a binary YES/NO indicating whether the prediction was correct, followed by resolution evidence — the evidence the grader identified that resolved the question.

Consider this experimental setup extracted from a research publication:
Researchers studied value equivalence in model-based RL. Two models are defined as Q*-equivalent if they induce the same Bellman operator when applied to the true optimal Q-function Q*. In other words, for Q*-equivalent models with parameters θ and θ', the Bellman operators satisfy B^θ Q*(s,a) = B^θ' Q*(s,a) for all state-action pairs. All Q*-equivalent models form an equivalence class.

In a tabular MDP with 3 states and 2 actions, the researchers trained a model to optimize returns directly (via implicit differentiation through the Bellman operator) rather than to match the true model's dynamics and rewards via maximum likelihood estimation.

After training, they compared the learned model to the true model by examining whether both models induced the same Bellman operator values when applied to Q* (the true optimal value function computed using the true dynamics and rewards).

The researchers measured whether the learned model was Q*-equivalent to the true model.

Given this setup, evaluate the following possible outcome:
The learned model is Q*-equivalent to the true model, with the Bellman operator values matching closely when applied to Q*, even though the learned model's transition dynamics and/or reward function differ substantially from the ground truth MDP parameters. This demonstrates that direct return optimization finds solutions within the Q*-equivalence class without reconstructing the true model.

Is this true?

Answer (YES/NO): YES